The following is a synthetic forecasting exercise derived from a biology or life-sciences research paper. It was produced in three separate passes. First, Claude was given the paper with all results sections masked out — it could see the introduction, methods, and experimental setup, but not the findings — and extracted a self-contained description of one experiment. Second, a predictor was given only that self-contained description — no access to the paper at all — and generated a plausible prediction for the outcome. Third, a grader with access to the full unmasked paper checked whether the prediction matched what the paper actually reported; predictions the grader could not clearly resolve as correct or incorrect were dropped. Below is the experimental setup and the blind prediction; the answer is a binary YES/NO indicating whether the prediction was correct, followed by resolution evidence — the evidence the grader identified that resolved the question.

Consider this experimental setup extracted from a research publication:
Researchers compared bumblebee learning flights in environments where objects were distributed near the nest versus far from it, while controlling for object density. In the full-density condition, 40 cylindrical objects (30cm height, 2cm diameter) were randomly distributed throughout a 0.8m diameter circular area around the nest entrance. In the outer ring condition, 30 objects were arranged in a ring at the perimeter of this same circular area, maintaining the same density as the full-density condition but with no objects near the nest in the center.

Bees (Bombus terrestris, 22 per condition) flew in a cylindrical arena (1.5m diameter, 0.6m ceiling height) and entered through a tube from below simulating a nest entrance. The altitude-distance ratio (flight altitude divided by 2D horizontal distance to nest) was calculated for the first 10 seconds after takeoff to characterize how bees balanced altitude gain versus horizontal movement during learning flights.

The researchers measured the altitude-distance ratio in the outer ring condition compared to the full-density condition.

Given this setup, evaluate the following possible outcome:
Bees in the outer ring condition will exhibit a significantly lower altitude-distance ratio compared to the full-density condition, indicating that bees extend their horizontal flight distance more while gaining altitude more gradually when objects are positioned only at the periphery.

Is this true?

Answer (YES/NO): NO